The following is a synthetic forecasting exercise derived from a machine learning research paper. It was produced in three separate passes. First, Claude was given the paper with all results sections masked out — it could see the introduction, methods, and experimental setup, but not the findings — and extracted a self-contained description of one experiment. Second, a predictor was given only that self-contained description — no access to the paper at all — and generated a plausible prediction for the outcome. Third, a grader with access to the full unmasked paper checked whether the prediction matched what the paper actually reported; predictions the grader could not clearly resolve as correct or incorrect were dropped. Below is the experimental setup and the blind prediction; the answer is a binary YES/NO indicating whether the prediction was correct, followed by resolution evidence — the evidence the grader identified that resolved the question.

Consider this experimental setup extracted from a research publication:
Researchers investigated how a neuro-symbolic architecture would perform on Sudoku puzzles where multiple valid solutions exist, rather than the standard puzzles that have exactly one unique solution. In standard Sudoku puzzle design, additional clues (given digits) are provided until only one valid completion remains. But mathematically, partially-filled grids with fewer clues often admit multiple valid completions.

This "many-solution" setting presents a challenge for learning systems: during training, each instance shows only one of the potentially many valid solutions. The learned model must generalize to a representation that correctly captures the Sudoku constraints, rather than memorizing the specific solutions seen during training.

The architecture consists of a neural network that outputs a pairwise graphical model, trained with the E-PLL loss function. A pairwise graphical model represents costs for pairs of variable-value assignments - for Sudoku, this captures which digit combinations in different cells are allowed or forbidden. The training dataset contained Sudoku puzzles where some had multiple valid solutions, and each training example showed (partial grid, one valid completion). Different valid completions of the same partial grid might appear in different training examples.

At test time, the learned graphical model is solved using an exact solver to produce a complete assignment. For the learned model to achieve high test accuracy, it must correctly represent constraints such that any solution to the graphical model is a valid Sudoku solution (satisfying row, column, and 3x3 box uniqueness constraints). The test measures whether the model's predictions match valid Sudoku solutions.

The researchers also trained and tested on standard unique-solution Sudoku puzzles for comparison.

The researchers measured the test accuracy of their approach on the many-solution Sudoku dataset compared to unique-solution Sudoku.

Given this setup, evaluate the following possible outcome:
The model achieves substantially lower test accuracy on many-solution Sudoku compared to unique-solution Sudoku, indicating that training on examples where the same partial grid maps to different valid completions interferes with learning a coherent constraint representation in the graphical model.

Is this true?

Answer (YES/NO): NO